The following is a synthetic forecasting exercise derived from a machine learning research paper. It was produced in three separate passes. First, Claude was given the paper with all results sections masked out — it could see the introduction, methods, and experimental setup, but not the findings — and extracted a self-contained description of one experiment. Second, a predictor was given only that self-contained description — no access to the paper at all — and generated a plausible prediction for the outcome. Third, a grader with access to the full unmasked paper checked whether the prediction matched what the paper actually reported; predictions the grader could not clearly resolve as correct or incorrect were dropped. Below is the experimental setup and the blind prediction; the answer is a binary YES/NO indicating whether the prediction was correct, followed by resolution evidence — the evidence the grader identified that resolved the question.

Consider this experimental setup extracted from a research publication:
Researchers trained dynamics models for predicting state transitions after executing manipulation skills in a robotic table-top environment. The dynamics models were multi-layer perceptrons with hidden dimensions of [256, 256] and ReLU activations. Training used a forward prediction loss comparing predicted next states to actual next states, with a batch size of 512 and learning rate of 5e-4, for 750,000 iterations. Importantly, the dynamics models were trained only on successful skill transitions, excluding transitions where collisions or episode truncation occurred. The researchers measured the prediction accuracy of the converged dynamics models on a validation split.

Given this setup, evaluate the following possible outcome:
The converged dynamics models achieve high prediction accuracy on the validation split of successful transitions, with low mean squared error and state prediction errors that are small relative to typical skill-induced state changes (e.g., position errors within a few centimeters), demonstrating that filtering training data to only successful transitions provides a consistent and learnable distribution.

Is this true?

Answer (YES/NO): YES